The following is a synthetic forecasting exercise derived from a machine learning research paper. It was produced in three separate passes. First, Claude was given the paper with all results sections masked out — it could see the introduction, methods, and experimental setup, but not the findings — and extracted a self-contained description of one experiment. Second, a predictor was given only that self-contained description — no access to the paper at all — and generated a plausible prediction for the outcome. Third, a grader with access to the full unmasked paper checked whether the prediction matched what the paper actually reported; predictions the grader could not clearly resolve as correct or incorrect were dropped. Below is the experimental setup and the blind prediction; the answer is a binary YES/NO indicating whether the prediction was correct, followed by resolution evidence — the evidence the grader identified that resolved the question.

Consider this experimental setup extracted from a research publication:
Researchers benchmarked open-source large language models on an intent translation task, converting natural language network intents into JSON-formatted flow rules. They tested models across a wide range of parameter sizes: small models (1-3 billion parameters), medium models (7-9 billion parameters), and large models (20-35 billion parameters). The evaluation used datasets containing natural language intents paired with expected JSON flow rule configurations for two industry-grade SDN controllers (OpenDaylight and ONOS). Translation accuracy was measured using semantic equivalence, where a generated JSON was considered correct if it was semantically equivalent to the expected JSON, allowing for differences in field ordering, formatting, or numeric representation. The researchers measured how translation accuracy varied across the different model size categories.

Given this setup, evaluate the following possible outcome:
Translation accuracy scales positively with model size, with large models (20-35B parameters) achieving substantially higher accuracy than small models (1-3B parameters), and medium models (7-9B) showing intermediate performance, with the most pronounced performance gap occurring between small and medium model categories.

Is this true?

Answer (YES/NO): NO